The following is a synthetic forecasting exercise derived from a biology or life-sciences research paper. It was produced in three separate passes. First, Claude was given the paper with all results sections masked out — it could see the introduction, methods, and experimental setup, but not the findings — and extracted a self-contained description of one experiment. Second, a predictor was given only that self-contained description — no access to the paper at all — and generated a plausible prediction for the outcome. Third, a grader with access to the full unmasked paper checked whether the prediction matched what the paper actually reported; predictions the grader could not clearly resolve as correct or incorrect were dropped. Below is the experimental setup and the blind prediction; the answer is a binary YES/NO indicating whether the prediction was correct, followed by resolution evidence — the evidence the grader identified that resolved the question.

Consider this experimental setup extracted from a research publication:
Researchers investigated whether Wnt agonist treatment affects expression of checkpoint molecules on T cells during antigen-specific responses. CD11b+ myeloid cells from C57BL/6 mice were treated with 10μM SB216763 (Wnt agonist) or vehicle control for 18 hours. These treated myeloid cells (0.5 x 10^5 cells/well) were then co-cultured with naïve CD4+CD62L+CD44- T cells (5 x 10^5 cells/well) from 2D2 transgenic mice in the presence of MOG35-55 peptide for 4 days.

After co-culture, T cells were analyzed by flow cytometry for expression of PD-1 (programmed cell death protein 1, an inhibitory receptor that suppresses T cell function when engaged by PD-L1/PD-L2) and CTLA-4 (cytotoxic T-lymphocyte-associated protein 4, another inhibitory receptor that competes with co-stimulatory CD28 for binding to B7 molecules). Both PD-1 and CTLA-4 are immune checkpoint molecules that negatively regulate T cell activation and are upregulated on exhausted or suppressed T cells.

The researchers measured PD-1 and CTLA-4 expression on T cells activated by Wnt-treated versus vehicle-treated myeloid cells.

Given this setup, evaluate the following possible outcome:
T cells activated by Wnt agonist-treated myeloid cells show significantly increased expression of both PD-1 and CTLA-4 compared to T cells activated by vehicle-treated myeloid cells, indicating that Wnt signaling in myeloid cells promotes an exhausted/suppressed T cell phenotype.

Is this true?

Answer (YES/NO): YES